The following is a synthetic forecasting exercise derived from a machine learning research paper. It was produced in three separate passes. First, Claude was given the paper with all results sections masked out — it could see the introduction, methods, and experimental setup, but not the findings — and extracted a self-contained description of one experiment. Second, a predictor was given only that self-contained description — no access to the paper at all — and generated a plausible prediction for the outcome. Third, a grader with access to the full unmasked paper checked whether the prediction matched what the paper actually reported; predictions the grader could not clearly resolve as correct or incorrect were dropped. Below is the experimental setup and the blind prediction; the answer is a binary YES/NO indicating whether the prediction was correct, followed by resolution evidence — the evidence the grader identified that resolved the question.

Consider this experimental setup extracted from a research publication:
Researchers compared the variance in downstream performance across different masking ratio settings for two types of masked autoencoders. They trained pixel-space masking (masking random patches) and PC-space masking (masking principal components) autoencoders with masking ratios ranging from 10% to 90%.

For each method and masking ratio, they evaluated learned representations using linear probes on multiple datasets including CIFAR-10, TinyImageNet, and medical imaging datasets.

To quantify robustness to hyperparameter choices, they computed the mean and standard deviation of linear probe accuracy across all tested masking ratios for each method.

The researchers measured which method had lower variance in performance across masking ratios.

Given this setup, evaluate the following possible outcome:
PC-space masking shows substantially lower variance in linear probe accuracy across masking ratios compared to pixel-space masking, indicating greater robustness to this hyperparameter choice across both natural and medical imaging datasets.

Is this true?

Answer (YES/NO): NO